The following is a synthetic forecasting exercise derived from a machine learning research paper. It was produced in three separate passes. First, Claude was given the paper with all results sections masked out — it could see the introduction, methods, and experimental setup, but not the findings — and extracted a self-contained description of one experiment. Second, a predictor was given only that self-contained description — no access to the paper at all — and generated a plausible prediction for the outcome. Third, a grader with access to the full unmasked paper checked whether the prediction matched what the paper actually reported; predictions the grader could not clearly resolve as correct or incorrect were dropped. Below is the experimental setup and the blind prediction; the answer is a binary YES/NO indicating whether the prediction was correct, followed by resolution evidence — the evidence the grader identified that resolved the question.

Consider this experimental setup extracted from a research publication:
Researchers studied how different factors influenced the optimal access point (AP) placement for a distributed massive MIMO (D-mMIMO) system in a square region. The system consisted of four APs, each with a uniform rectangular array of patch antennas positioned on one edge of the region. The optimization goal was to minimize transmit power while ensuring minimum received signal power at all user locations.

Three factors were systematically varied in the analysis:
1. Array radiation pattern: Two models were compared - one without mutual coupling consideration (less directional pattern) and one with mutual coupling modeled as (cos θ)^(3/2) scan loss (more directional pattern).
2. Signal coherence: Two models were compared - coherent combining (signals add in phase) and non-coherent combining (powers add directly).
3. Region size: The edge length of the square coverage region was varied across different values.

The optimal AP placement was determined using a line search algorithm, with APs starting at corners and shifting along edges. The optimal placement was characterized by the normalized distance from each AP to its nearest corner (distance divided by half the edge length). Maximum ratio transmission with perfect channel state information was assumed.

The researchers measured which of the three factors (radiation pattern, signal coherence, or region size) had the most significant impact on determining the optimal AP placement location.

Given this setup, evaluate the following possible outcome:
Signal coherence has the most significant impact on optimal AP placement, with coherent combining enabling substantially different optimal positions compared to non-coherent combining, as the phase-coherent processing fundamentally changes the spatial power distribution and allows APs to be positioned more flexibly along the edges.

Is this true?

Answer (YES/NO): NO